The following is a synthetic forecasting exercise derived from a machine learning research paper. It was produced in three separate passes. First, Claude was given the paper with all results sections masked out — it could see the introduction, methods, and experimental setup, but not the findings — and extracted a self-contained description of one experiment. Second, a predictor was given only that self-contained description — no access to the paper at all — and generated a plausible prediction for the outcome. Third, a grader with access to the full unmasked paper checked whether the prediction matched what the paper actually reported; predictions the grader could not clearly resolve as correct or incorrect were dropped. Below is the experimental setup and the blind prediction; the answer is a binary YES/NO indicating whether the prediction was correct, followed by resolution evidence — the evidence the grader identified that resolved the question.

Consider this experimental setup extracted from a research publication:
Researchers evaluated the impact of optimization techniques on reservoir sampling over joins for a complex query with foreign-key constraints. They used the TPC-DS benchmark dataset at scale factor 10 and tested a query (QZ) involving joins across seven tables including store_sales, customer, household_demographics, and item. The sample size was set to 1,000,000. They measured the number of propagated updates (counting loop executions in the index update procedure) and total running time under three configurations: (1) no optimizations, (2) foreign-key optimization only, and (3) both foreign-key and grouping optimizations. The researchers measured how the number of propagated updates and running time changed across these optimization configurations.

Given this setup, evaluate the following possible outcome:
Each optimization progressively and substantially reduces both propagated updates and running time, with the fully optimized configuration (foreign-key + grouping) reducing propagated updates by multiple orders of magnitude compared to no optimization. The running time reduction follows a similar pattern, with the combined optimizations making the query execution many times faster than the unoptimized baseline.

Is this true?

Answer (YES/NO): NO